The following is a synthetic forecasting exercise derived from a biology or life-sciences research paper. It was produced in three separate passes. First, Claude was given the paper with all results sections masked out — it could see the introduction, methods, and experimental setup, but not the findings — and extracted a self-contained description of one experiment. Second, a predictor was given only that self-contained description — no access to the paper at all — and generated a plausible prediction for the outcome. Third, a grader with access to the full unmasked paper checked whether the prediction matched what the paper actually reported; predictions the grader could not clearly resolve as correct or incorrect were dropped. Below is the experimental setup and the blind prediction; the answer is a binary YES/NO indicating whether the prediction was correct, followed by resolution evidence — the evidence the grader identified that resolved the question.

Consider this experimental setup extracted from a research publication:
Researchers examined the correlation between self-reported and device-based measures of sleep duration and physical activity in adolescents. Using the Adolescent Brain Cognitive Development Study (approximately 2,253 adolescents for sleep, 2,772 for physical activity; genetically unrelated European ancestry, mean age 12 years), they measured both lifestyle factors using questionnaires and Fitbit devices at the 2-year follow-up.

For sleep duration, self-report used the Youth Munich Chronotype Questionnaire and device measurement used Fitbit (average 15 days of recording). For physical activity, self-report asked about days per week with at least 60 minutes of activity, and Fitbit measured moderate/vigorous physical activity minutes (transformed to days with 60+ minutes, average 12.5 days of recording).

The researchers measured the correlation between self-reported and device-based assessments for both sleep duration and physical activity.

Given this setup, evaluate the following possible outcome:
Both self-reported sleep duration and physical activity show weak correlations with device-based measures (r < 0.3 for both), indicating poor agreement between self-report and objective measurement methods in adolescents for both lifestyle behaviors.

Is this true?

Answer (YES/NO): NO